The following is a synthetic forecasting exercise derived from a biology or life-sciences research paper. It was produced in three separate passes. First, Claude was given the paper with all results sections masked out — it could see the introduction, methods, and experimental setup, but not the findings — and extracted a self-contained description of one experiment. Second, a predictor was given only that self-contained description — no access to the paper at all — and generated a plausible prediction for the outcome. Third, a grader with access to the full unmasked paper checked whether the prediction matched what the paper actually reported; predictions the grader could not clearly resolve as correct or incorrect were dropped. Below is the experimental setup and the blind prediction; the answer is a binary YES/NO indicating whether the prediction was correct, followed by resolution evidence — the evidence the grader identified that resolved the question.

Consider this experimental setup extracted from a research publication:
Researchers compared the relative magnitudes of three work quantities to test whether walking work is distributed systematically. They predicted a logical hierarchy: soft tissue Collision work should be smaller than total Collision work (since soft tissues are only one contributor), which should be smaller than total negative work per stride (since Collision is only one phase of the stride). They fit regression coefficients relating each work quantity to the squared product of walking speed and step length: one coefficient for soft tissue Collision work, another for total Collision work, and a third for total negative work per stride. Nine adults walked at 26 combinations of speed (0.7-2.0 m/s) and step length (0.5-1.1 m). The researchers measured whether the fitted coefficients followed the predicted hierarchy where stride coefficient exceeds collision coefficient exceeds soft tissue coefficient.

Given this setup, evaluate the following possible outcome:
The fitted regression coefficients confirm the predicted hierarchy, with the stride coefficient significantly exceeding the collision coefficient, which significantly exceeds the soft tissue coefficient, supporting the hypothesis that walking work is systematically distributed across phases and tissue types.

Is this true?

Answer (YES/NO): YES